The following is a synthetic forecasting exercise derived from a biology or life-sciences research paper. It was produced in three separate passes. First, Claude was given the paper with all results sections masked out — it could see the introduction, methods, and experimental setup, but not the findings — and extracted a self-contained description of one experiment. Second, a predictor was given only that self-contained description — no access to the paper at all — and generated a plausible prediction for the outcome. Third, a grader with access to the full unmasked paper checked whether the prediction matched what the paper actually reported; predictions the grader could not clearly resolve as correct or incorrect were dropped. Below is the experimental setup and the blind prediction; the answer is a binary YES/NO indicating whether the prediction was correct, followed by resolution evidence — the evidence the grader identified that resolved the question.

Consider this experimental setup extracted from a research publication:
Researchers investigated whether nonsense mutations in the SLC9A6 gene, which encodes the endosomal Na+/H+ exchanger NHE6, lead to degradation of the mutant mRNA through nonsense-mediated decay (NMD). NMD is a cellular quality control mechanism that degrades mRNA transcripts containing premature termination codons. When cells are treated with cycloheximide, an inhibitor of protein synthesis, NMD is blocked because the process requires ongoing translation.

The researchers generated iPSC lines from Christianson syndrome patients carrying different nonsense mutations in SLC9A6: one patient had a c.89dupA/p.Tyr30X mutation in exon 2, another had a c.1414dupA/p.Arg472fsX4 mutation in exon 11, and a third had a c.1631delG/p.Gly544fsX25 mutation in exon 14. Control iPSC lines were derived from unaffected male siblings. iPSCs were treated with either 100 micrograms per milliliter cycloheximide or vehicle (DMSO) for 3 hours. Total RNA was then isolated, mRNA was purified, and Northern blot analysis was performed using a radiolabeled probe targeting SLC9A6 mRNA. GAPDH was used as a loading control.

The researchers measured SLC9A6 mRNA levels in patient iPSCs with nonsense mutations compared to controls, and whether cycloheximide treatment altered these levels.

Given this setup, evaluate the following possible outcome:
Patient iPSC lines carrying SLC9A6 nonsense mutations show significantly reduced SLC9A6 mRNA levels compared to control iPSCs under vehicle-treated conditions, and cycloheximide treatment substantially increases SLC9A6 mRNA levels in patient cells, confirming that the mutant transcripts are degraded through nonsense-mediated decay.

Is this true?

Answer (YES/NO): YES